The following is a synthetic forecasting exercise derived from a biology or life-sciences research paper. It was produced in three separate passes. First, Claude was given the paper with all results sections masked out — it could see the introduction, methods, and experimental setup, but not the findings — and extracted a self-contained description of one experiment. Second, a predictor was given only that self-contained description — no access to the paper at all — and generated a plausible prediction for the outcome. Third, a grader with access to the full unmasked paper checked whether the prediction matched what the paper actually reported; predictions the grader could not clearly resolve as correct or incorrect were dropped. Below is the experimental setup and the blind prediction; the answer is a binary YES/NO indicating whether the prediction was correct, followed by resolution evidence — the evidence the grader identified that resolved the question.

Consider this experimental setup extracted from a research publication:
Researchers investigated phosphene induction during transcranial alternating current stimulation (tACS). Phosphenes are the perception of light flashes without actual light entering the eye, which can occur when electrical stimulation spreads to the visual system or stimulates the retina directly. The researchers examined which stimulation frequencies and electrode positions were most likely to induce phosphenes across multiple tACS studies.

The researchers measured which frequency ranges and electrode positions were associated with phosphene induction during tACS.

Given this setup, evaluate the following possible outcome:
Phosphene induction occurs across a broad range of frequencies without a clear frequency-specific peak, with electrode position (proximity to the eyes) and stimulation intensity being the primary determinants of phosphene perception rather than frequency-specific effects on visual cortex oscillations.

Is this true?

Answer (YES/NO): NO